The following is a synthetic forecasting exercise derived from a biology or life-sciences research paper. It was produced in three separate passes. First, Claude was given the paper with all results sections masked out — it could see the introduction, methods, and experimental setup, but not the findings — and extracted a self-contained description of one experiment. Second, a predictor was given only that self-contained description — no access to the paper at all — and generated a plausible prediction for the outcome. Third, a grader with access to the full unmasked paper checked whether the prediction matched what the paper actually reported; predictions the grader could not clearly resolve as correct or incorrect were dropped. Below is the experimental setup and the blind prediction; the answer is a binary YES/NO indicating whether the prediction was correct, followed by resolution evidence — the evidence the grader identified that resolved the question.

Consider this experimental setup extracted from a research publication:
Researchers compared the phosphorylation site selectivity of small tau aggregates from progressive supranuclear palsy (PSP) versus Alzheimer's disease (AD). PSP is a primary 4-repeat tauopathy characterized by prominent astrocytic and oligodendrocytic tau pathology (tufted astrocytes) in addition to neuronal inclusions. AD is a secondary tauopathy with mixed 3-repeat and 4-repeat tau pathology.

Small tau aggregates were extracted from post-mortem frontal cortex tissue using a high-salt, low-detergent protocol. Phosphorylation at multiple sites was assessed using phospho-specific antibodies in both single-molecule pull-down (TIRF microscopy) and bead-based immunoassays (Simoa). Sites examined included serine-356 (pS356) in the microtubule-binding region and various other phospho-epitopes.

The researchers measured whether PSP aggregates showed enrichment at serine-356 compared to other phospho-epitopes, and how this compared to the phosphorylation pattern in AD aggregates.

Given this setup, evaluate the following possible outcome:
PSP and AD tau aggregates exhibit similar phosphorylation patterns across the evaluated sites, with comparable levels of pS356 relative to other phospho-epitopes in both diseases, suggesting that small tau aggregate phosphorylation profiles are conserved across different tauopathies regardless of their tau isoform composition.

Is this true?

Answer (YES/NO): NO